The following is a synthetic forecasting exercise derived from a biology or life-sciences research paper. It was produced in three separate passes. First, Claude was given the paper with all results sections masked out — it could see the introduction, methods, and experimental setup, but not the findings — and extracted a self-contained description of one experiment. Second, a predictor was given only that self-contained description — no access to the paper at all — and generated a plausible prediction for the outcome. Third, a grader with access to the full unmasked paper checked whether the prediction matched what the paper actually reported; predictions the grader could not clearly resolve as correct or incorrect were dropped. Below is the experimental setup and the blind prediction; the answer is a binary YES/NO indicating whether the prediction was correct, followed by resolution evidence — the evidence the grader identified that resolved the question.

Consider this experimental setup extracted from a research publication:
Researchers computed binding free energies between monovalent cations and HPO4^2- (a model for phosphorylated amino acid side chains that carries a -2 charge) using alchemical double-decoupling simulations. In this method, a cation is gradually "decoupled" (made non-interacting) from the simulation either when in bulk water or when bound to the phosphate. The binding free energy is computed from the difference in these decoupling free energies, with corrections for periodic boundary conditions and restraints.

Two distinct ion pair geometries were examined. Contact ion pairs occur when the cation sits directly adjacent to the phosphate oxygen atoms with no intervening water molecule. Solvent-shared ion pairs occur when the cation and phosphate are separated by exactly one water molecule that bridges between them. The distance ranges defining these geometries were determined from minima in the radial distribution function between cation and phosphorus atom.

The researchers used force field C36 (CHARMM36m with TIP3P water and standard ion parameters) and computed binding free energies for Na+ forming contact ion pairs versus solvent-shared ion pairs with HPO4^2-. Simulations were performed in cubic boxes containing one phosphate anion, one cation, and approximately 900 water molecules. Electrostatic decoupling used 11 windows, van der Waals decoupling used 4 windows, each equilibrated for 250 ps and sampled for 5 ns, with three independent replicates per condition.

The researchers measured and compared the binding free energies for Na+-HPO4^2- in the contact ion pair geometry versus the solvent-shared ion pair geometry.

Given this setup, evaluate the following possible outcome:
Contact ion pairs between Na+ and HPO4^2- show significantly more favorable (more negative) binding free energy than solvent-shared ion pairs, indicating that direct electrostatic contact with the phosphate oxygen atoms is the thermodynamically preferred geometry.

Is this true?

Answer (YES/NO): YES